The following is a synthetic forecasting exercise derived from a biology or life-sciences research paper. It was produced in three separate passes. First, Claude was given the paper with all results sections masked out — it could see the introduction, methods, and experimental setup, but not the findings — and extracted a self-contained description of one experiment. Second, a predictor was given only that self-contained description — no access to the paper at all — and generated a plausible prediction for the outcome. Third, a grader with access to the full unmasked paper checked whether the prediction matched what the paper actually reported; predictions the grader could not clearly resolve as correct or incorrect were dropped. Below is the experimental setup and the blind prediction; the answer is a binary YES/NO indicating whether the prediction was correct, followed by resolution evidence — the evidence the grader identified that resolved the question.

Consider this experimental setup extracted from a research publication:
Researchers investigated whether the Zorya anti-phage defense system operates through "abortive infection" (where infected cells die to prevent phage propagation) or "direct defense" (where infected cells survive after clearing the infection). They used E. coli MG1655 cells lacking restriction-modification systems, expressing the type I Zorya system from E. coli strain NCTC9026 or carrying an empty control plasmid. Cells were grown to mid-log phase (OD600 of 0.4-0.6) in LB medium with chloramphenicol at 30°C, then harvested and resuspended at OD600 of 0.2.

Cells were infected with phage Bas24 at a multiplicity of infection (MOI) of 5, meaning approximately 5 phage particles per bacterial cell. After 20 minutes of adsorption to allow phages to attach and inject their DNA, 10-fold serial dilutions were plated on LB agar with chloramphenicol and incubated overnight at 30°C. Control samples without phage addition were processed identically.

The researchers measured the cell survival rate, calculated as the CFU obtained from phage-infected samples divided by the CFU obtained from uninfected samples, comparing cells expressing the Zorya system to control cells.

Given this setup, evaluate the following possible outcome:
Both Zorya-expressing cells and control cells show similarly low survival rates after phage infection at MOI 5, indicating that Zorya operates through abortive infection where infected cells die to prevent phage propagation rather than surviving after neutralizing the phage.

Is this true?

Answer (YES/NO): NO